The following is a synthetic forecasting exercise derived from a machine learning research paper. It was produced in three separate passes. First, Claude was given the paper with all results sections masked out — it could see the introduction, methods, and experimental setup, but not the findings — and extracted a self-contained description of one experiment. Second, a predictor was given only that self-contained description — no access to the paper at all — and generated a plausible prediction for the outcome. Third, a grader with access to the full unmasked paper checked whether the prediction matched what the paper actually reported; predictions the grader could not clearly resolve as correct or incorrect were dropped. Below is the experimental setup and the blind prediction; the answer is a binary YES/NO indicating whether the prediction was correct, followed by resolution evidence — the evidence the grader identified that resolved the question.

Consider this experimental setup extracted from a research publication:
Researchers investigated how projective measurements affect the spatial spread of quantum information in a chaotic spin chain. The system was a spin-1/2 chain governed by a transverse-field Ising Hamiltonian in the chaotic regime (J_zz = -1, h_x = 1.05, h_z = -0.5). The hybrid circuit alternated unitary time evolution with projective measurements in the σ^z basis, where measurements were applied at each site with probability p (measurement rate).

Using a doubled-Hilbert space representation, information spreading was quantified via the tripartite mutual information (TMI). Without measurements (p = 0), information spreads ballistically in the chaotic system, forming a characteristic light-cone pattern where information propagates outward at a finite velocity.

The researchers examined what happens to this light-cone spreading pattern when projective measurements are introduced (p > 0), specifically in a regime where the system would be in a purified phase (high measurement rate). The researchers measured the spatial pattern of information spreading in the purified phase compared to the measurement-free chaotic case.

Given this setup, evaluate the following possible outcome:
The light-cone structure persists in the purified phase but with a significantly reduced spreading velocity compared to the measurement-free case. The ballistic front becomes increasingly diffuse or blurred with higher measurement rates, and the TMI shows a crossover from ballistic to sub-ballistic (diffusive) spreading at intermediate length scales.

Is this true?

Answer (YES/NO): NO